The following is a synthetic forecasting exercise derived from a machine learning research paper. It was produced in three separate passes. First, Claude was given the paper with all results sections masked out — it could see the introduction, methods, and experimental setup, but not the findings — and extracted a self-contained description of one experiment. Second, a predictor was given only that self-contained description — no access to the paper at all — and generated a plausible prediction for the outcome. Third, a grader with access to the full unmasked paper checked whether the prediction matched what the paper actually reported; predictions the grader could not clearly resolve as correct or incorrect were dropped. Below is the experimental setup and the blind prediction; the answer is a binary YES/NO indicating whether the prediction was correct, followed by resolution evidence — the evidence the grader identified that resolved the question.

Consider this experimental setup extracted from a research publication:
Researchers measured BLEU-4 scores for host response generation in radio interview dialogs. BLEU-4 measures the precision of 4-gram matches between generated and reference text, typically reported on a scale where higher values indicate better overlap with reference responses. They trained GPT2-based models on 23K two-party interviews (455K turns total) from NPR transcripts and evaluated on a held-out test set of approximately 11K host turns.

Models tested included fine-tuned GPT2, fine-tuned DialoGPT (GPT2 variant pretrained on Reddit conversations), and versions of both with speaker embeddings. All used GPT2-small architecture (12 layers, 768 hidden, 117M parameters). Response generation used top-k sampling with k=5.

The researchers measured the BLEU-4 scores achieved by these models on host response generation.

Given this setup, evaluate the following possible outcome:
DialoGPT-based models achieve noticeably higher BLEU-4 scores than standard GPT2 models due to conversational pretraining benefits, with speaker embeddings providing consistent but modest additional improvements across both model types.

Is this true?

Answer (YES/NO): NO